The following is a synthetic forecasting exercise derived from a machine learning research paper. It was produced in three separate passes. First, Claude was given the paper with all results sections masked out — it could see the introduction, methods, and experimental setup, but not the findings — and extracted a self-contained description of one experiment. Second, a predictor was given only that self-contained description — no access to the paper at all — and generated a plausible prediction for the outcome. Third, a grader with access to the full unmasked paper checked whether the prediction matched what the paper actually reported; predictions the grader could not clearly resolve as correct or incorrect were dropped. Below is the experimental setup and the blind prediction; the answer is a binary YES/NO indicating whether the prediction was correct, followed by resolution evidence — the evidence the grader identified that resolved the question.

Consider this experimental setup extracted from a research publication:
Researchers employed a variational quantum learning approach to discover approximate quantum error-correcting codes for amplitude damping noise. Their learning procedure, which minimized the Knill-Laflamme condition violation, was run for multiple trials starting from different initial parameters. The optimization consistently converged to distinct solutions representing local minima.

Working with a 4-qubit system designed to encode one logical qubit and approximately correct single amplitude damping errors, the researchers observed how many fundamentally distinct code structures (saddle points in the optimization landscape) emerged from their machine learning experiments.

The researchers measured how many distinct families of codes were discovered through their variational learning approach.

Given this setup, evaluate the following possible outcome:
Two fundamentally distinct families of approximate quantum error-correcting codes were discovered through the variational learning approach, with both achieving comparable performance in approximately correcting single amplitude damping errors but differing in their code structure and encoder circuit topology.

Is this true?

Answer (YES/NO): NO